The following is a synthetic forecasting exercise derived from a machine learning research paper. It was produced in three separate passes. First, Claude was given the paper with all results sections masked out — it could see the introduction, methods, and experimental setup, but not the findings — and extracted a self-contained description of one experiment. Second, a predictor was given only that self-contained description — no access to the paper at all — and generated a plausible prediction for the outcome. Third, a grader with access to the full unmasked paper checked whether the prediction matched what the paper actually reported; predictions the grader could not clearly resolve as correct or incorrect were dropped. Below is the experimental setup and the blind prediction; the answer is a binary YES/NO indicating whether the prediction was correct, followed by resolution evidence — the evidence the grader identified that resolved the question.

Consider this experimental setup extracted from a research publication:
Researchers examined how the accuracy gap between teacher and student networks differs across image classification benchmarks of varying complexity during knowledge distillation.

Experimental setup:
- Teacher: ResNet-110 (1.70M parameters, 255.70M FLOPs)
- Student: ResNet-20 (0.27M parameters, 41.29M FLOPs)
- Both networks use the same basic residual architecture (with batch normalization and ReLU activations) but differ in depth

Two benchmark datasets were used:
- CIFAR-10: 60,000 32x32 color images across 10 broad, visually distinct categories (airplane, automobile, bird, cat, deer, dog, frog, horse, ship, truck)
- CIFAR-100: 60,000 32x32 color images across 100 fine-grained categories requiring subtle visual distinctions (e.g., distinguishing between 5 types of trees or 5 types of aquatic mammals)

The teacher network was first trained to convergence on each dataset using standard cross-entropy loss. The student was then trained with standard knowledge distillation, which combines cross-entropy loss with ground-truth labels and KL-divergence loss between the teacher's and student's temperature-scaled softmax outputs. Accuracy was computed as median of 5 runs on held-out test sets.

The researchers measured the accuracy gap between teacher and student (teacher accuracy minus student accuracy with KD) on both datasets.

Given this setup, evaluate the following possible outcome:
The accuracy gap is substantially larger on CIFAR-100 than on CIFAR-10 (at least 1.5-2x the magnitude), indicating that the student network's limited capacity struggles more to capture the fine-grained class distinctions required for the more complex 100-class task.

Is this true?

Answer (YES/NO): YES